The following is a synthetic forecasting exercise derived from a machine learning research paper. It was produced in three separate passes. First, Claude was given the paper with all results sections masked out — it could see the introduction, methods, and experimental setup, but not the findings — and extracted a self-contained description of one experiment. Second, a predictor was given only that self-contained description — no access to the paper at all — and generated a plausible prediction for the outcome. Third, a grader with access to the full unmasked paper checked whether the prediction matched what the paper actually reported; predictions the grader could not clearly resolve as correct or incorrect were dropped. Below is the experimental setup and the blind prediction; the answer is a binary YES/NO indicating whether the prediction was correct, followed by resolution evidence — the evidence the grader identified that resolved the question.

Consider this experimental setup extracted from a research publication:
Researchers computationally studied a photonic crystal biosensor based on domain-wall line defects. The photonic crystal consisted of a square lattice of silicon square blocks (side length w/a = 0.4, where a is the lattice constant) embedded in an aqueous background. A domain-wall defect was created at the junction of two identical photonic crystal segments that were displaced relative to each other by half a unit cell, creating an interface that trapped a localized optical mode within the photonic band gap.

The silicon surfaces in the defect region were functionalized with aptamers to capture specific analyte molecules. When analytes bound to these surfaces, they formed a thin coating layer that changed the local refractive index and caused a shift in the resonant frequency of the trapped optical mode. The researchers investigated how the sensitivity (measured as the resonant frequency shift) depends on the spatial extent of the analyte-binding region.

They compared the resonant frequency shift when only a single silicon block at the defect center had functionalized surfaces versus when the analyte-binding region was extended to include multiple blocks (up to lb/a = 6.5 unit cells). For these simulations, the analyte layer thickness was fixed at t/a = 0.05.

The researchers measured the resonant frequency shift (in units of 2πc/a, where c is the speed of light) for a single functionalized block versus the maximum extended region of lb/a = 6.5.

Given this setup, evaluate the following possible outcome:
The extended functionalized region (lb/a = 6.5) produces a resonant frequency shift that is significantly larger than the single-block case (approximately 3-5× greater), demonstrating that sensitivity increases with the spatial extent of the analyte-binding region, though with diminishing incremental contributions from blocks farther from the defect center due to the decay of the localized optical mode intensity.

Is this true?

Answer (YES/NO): YES